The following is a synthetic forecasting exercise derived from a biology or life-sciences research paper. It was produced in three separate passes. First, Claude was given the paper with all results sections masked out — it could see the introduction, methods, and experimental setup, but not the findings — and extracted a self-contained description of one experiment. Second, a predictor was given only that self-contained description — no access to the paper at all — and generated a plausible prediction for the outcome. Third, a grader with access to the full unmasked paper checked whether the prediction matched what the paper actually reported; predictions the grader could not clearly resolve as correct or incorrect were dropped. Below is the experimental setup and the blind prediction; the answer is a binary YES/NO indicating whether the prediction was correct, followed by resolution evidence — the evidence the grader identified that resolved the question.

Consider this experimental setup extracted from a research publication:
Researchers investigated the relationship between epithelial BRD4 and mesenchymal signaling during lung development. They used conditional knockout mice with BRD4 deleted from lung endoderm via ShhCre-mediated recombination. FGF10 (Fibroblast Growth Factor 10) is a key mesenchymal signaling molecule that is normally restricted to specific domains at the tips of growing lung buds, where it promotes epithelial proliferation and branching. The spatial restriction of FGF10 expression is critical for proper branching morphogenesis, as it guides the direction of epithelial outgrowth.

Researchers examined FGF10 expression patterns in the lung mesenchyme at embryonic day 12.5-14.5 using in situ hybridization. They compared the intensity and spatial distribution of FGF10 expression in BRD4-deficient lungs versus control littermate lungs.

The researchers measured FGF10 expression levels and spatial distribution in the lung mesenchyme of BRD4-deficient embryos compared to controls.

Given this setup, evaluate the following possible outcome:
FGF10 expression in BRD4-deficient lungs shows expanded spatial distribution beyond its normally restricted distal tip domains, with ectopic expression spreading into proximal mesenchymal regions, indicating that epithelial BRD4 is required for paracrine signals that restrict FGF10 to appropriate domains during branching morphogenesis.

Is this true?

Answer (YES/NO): YES